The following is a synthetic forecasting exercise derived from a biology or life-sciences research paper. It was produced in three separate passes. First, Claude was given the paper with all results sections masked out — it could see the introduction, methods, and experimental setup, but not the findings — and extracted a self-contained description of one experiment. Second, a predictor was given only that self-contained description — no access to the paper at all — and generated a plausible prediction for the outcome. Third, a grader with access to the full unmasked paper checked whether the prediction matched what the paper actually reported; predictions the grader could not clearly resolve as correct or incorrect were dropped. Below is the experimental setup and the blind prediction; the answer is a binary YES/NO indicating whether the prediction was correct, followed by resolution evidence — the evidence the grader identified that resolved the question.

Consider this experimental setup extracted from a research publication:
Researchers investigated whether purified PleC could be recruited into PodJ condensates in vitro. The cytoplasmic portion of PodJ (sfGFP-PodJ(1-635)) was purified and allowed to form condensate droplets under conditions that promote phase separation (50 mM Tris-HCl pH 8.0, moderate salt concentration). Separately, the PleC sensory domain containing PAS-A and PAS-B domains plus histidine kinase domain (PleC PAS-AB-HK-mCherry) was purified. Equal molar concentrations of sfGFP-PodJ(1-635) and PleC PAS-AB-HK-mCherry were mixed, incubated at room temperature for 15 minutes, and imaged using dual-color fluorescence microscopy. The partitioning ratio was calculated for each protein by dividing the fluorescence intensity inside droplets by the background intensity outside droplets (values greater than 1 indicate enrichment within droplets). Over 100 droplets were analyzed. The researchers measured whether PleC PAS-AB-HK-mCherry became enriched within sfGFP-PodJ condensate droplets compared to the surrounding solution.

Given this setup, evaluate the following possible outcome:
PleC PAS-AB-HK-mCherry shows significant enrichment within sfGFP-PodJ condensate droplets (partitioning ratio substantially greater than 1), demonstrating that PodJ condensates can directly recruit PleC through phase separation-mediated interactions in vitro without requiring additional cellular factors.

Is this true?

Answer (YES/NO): YES